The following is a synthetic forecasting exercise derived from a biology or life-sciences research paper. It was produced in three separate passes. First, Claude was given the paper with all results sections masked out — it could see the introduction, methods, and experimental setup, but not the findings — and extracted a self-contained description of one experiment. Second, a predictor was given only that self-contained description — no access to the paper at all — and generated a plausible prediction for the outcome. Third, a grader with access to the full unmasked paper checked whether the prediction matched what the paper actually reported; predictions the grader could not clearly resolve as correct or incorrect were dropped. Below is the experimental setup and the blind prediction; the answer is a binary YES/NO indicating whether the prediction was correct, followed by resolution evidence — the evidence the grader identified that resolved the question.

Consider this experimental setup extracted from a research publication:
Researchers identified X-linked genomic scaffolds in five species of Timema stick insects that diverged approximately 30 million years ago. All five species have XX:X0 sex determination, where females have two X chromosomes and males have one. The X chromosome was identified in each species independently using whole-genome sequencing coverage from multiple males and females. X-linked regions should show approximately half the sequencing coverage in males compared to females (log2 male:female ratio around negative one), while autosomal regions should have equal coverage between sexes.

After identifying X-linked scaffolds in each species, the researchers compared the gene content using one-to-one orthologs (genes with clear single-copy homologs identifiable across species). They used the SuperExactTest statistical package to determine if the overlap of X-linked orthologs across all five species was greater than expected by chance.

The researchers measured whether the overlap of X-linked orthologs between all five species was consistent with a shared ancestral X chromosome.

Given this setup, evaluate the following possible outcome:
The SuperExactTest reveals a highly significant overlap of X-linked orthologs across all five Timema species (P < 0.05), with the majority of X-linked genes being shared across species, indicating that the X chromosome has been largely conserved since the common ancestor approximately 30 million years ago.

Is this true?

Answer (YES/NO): YES